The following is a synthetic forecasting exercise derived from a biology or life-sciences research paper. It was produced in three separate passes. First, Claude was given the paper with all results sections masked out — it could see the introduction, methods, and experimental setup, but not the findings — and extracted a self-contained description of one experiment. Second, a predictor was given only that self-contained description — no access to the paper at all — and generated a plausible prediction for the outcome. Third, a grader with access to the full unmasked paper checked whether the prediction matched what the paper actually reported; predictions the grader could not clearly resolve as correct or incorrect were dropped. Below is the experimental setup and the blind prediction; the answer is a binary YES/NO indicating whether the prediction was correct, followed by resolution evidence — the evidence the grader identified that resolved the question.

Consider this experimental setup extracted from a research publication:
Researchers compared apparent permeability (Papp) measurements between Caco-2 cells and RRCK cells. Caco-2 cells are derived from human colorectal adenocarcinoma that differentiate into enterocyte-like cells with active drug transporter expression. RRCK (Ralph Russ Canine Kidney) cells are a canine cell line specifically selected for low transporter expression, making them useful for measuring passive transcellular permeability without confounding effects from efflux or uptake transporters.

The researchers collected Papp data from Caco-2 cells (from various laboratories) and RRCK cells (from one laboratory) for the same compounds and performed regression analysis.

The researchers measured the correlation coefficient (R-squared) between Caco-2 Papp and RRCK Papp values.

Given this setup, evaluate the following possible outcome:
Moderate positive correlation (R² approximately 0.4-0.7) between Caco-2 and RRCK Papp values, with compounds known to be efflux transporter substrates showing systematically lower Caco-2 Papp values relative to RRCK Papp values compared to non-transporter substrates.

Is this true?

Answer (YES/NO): NO